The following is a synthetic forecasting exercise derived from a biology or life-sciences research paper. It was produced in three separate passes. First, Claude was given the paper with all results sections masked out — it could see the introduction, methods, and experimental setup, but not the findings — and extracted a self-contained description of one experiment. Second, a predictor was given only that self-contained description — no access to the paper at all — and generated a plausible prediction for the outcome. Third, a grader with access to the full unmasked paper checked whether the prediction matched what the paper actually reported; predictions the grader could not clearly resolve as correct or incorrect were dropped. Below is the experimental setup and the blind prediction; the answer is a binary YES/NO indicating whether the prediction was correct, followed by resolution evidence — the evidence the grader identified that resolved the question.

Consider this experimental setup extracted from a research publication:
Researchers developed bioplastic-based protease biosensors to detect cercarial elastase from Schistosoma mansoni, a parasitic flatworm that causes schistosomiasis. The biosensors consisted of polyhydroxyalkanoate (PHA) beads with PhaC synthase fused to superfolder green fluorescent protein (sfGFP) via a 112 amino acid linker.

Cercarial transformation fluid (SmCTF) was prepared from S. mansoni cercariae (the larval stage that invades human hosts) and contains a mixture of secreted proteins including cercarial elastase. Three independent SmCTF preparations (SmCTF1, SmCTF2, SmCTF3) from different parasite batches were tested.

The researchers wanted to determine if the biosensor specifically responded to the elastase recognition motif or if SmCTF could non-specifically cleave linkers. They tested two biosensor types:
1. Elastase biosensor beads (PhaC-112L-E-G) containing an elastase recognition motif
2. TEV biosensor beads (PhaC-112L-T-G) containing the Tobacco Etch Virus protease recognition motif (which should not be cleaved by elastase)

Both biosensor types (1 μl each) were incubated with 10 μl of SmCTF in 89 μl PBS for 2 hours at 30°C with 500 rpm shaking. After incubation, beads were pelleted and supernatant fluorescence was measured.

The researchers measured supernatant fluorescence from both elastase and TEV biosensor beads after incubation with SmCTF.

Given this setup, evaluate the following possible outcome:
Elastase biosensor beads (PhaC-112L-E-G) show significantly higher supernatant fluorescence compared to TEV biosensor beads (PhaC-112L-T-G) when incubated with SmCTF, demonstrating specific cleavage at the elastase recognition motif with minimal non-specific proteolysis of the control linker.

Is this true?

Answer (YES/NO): NO